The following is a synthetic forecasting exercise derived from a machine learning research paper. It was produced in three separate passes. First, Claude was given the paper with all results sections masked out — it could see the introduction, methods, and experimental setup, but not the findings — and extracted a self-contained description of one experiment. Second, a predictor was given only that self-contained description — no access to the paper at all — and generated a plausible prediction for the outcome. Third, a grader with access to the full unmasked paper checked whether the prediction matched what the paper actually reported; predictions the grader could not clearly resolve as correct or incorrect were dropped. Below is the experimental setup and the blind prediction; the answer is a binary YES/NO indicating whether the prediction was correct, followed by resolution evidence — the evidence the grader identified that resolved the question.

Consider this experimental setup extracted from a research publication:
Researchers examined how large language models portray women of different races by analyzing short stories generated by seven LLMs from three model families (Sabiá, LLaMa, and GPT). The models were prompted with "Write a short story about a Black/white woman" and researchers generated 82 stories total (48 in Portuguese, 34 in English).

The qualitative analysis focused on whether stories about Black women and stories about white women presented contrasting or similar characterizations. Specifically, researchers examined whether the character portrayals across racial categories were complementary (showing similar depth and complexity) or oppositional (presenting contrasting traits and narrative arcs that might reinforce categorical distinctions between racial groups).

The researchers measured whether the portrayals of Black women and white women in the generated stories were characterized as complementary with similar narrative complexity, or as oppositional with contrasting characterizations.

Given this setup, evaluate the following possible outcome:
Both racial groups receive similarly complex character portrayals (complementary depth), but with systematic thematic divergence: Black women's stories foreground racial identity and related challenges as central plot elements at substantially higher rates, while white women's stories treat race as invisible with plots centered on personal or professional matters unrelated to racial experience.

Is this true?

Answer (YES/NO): NO